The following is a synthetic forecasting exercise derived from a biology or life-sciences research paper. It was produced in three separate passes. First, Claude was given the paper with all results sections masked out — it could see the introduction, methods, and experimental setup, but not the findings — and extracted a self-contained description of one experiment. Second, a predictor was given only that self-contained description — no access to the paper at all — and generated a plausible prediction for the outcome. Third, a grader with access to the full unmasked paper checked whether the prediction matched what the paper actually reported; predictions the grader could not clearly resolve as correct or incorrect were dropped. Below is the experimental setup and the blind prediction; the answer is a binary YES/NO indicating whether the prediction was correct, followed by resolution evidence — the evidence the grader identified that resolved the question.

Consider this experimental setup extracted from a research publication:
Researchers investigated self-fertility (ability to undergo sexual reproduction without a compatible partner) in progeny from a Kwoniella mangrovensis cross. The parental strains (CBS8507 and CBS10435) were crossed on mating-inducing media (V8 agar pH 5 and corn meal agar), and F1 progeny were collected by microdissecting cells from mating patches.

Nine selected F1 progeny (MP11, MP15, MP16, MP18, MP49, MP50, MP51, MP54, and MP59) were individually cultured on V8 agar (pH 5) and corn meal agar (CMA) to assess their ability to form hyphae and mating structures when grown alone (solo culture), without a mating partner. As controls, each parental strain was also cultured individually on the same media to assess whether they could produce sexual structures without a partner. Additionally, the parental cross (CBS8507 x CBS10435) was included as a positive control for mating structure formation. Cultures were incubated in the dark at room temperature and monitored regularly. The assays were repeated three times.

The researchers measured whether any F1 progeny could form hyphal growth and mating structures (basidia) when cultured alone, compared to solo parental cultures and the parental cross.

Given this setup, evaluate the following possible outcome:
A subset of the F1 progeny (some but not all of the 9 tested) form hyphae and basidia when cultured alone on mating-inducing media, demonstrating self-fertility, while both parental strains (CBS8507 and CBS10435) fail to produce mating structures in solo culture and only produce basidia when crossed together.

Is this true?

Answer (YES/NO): YES